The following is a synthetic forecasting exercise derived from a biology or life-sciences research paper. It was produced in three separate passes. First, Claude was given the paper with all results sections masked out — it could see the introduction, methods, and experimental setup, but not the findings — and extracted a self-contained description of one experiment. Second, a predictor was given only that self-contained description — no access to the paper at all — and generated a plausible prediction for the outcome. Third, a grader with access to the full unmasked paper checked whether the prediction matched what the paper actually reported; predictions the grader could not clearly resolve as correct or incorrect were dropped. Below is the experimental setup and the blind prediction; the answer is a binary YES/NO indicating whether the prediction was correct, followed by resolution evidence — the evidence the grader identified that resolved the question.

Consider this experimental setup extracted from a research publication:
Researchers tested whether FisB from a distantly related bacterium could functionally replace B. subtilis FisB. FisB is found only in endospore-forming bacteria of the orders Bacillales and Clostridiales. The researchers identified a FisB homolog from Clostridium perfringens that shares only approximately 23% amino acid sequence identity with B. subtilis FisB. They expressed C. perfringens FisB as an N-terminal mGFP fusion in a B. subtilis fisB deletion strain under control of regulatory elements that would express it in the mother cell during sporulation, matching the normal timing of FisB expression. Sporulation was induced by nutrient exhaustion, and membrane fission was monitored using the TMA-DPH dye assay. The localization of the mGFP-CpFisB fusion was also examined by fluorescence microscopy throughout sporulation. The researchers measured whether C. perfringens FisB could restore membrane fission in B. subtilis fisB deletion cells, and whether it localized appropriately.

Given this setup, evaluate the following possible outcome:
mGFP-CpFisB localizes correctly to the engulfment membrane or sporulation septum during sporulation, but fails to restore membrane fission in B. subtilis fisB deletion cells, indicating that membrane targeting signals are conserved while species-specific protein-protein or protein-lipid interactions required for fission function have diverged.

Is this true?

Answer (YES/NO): NO